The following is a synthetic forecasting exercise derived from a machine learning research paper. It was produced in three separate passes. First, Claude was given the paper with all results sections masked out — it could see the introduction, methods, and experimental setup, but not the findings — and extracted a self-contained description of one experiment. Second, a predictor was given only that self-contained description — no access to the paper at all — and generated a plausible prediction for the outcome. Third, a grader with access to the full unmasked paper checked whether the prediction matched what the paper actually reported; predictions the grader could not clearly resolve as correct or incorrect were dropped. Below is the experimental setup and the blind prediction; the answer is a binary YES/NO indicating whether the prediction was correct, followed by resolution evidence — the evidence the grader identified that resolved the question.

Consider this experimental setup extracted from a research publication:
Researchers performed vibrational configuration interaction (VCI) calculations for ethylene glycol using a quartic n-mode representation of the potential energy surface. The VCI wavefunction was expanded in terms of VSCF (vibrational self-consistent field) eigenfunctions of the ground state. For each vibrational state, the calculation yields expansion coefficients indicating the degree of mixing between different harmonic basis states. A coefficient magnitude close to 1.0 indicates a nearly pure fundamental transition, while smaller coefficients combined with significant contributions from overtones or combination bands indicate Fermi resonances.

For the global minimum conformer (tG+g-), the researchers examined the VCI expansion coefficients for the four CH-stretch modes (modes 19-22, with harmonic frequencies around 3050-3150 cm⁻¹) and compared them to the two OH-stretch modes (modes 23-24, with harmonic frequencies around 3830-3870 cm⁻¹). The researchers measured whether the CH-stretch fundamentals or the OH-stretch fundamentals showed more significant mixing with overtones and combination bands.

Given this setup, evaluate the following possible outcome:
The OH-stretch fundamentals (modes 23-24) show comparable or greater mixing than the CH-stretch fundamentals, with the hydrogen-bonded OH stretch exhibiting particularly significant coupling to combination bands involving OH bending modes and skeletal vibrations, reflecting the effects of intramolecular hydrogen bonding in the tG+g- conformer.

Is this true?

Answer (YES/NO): NO